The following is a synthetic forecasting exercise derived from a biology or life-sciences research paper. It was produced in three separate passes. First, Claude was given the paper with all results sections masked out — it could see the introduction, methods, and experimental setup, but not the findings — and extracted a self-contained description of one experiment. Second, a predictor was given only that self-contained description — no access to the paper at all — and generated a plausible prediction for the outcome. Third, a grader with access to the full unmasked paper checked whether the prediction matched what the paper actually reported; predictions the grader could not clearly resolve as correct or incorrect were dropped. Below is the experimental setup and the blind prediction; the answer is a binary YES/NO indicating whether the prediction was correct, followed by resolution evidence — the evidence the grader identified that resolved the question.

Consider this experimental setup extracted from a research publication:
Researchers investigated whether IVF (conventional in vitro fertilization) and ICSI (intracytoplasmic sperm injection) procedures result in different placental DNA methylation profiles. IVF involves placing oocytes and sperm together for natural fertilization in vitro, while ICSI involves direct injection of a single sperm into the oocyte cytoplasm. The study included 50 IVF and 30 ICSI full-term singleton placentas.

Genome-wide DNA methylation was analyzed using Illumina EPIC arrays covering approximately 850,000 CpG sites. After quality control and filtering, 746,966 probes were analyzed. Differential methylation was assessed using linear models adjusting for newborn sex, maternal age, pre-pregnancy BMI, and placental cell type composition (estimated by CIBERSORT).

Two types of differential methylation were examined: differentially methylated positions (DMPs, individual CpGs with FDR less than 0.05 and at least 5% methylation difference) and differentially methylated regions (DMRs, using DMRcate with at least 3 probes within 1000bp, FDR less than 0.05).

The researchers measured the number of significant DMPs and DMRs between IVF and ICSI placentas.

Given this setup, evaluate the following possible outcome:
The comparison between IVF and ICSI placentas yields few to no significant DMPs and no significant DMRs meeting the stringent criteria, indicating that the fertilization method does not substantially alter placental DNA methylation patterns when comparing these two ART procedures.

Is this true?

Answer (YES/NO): YES